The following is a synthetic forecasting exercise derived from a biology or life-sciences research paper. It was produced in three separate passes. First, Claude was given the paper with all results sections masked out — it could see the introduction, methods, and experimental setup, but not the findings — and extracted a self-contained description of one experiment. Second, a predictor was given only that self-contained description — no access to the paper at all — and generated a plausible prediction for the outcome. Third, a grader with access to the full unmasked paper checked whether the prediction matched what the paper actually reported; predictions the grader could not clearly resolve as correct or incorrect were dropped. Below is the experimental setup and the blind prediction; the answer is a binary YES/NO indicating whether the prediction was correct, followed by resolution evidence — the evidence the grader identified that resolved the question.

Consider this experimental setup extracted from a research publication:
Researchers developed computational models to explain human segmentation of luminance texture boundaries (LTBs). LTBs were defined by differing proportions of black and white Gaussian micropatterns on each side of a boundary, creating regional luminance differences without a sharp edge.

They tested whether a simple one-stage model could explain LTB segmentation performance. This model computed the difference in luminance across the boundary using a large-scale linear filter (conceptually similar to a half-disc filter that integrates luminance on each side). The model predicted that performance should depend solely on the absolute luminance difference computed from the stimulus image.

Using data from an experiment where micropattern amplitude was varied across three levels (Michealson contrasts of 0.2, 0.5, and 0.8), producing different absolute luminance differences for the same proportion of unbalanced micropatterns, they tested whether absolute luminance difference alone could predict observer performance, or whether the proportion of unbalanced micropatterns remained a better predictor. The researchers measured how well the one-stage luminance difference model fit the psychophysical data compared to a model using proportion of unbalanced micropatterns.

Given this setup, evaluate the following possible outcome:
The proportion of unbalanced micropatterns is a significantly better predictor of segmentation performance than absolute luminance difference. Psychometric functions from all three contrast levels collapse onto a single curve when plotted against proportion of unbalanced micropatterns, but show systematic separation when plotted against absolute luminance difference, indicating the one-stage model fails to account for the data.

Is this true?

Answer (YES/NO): YES